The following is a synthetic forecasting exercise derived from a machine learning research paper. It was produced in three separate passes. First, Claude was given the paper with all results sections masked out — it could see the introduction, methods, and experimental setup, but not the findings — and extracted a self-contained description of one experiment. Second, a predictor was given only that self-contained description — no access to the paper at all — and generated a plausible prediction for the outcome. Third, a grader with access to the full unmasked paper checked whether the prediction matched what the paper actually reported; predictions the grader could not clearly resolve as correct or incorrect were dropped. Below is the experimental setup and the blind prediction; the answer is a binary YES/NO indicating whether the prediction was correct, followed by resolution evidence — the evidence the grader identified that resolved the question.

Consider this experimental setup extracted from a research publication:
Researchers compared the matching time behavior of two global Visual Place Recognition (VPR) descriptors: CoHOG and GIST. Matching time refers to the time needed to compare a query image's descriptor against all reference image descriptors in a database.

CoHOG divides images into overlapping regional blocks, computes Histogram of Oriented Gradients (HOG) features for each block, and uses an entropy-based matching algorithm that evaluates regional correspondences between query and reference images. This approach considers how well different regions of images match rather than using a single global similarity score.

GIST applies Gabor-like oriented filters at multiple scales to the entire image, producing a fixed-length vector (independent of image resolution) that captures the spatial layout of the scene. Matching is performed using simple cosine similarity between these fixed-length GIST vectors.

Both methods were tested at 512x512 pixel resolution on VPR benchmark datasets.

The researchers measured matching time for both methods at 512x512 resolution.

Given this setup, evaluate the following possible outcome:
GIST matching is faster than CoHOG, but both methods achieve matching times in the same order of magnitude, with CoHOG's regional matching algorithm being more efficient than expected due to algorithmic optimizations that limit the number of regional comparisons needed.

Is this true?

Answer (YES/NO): NO